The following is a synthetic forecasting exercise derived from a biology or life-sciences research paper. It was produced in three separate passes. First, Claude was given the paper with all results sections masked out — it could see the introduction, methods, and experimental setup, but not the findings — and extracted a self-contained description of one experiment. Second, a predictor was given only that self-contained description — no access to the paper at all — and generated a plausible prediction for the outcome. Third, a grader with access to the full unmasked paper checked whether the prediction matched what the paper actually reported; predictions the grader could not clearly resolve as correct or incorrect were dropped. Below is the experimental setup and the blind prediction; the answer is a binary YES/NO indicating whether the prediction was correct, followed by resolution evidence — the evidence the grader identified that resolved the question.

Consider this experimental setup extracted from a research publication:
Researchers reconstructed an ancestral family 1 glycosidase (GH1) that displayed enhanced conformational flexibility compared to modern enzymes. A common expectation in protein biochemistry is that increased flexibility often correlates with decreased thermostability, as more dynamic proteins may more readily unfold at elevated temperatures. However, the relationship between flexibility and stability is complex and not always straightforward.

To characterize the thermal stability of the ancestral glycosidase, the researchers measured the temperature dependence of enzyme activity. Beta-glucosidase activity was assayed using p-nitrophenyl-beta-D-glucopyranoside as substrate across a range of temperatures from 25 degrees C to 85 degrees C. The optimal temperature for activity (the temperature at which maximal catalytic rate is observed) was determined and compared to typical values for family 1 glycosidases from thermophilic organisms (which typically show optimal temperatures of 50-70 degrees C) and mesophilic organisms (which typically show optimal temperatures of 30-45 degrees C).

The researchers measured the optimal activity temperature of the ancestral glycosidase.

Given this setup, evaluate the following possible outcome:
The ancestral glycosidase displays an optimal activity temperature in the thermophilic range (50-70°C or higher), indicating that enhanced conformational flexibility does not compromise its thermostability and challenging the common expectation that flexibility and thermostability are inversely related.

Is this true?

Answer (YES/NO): YES